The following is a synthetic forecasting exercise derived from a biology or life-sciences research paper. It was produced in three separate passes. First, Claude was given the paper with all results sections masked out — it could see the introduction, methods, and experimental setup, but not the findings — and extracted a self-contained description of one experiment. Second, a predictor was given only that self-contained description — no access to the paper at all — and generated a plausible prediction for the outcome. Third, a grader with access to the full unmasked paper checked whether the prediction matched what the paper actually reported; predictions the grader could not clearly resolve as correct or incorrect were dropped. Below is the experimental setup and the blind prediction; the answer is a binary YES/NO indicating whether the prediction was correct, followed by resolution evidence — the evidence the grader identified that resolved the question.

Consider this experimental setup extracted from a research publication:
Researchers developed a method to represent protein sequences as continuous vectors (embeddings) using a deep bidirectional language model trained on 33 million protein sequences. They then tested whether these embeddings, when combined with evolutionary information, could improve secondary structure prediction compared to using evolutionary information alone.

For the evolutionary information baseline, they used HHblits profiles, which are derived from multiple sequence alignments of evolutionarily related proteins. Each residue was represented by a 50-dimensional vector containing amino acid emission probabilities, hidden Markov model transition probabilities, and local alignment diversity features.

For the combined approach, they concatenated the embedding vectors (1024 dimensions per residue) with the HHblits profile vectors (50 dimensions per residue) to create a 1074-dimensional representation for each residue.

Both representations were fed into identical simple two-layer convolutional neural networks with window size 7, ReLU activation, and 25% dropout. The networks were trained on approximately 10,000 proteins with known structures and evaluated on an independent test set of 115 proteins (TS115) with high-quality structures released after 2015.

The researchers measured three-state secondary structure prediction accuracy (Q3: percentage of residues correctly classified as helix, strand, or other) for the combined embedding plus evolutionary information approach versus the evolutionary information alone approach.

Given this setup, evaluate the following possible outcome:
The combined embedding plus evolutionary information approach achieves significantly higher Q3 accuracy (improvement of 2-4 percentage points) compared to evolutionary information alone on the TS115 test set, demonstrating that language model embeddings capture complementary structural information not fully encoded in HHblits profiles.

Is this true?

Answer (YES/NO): NO